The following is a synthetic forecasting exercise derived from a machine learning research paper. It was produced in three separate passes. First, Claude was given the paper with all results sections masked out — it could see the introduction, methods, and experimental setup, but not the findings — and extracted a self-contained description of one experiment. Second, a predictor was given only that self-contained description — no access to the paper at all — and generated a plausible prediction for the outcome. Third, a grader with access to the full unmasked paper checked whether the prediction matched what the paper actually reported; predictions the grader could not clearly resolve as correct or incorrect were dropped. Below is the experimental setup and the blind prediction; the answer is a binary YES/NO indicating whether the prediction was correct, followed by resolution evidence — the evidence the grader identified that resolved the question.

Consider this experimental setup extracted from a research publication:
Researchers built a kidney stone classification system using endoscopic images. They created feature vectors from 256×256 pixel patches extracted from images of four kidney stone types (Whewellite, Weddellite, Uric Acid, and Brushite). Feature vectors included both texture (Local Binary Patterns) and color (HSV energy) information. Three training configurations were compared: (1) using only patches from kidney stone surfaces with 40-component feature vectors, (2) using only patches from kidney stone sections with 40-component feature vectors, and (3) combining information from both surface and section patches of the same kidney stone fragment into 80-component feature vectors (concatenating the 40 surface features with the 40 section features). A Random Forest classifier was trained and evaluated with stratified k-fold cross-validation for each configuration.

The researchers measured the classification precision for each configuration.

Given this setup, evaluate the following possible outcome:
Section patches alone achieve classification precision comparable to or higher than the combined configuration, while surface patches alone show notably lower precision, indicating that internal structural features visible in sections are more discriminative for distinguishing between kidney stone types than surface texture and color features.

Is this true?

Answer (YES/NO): NO